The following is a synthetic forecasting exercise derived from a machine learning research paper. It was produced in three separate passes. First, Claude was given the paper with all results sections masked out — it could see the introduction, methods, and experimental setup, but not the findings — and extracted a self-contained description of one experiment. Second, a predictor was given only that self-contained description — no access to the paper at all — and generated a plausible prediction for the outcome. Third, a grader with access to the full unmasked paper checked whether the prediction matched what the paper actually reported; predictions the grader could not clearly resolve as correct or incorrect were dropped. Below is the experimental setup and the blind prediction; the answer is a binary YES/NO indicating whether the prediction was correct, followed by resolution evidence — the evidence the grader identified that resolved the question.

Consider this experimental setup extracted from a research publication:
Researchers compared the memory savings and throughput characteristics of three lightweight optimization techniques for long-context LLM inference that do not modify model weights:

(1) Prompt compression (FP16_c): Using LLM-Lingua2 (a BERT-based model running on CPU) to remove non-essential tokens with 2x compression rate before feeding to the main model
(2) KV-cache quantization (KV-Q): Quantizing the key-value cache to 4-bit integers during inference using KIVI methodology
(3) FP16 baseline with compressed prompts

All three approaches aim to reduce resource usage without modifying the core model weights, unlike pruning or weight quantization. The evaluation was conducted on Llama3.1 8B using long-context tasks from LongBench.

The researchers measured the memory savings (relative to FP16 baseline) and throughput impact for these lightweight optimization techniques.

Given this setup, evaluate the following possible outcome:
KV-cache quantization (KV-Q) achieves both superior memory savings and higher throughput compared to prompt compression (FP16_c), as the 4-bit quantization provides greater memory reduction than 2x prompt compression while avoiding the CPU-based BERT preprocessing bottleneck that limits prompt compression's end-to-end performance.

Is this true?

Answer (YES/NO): NO